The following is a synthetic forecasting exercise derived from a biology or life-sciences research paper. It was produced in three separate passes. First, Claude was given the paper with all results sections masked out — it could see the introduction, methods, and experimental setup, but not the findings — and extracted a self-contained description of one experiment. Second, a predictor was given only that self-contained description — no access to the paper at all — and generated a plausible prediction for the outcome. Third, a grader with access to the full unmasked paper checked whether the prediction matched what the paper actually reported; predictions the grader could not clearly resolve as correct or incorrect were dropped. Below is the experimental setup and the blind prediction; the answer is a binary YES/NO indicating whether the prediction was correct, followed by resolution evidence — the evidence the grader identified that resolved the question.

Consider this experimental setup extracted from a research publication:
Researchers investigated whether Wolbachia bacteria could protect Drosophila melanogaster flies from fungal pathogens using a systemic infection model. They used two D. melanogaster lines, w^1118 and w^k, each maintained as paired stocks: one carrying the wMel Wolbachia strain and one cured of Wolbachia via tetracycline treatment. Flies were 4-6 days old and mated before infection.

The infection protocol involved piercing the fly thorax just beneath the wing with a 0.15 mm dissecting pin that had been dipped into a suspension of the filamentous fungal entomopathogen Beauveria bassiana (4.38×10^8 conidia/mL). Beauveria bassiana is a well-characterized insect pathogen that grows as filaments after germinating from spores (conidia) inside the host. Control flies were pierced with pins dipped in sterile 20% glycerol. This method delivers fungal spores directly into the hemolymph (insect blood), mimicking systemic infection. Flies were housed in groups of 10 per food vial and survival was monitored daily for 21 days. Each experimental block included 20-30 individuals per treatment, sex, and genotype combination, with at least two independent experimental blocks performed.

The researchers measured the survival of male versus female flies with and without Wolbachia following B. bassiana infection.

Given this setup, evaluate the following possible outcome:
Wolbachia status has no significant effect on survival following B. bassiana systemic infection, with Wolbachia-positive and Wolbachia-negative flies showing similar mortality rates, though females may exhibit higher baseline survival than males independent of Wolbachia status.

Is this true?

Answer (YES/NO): NO